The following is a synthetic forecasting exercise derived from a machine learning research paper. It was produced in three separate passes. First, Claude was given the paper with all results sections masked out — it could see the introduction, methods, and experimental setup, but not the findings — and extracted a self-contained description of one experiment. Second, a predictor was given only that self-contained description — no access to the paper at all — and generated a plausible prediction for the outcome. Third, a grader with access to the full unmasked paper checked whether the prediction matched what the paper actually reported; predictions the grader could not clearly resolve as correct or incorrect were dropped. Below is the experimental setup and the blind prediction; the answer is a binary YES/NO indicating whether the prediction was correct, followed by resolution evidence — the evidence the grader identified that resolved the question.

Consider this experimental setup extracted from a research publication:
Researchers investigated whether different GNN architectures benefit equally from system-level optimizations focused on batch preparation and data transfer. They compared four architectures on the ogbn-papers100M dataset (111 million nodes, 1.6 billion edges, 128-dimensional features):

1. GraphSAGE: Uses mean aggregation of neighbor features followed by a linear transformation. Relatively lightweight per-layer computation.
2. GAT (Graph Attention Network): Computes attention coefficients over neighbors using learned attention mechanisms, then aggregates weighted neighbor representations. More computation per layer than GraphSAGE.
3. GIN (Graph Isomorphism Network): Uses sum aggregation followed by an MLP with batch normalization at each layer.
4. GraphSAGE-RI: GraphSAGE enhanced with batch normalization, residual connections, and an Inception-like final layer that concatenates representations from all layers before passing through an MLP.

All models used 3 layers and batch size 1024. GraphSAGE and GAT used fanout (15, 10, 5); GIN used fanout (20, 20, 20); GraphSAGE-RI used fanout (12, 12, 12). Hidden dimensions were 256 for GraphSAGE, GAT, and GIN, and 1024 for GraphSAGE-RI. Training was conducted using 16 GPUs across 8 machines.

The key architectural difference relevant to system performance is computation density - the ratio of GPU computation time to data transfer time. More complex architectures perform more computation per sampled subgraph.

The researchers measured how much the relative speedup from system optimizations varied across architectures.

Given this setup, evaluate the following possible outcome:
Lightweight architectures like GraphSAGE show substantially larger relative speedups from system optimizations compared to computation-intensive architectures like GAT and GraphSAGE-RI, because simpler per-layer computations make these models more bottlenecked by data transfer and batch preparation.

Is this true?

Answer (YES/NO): YES